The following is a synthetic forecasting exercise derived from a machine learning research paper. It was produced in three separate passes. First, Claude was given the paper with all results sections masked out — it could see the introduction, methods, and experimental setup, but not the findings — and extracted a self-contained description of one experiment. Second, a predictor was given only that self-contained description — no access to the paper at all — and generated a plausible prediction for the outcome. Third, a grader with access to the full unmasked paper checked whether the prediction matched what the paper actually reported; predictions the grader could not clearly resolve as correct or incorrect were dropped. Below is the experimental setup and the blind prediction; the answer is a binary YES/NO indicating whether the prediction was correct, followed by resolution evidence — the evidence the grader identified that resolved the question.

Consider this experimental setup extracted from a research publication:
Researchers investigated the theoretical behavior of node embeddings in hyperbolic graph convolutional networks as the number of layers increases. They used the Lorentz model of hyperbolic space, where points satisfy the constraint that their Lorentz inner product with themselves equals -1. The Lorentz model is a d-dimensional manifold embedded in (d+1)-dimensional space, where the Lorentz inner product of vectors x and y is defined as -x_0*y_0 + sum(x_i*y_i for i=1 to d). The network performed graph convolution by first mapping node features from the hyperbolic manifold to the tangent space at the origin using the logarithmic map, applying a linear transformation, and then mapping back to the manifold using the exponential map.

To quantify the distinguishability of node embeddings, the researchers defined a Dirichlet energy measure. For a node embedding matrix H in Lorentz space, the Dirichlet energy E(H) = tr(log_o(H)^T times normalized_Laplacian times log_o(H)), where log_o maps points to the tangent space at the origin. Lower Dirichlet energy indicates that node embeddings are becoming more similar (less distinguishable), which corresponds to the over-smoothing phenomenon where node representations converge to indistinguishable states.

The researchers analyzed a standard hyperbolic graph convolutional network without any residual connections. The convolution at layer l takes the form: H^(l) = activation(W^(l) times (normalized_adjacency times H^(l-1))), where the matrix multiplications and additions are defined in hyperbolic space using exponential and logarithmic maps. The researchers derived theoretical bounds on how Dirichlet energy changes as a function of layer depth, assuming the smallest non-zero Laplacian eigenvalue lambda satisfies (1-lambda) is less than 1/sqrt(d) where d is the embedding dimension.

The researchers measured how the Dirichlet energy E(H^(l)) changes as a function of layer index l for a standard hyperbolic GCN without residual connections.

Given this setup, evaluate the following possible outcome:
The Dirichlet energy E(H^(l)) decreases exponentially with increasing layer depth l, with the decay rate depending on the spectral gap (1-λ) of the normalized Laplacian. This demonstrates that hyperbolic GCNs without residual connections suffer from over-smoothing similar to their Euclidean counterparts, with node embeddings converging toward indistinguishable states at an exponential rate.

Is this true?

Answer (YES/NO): YES